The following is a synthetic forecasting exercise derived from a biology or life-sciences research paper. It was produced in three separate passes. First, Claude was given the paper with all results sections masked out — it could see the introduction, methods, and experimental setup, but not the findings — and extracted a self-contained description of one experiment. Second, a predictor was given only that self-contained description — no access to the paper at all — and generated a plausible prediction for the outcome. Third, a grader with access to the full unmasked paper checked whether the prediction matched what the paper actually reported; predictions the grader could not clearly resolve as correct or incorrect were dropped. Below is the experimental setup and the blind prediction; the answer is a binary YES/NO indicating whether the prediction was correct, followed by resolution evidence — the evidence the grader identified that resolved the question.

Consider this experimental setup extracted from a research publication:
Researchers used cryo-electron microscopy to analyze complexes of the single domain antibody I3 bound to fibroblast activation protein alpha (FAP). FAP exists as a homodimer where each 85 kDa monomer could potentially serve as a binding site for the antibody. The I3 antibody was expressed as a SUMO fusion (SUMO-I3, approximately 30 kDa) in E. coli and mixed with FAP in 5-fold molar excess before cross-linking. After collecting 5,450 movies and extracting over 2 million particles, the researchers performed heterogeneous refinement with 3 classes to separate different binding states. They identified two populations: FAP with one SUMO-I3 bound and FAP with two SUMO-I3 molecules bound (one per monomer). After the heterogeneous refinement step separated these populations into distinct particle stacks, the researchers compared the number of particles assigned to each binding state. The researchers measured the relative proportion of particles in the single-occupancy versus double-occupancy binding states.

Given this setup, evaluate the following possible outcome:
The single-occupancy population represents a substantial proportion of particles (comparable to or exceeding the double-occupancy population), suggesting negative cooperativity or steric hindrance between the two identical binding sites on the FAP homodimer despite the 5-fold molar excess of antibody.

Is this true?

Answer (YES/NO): YES